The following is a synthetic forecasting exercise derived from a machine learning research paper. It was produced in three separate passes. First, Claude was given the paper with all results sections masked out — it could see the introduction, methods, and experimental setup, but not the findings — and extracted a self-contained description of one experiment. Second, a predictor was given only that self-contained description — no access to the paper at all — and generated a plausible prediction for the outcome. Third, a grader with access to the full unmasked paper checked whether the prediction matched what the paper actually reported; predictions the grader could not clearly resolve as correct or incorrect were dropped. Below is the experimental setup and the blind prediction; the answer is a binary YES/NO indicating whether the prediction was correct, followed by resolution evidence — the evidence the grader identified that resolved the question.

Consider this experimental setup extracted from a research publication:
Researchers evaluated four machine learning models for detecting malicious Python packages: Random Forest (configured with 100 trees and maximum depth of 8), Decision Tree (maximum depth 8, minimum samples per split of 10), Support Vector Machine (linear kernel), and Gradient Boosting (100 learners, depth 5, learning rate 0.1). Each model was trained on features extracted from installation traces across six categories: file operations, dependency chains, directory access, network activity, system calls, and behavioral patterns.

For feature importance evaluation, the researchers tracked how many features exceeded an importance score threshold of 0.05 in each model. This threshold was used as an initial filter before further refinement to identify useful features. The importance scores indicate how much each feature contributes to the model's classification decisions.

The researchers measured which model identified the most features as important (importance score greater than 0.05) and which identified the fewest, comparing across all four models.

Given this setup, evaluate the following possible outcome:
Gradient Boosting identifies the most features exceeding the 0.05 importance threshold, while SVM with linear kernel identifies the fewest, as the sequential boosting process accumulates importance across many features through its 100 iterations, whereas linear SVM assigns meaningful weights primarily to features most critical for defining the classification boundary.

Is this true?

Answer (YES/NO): NO